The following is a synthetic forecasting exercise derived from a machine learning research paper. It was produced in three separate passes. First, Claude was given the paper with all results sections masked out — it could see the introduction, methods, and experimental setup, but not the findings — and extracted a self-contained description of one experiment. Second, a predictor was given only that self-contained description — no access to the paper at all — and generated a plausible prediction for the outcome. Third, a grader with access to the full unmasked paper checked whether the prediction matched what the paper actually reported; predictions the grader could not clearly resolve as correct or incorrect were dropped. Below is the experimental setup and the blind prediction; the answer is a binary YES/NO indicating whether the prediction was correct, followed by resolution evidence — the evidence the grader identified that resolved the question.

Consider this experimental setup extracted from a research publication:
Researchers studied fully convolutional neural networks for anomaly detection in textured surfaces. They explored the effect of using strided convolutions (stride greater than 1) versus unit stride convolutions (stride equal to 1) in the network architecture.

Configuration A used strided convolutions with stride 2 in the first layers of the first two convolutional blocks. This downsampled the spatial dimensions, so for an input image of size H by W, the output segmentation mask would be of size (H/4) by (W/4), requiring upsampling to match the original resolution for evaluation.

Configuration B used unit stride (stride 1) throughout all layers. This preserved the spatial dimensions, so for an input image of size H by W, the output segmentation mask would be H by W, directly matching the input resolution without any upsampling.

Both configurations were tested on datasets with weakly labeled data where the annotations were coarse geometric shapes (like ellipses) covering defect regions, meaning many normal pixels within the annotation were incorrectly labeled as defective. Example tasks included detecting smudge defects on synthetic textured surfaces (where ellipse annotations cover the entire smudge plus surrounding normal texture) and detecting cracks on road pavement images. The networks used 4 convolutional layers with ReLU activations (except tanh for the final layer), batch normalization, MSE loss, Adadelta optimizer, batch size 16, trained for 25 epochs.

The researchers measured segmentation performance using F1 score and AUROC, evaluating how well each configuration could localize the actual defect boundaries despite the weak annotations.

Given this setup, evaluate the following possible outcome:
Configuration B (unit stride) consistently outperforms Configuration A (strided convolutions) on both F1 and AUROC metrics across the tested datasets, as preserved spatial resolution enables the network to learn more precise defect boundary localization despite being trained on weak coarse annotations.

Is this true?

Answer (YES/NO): YES